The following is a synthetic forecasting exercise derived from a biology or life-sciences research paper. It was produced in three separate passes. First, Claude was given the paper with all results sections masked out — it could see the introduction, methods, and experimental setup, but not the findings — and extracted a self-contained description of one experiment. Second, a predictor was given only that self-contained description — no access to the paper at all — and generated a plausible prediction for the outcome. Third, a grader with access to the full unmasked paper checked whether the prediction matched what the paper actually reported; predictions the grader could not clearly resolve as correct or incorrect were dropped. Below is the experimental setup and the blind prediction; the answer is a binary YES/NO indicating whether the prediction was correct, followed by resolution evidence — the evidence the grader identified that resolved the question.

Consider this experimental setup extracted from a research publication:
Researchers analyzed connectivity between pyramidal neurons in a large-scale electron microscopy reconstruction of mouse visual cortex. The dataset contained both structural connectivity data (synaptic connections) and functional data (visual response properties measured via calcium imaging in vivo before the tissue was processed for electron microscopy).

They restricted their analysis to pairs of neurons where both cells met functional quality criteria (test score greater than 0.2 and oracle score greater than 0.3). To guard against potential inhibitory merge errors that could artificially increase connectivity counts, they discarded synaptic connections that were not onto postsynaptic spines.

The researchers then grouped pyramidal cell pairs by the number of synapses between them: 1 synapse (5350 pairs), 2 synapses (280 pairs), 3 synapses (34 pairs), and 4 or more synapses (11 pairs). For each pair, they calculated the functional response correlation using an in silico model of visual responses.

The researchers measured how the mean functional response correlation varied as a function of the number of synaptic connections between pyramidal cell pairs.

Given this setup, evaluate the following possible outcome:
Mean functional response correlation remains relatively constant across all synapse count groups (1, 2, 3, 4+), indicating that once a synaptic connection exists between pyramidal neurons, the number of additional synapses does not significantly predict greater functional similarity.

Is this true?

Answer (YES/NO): NO